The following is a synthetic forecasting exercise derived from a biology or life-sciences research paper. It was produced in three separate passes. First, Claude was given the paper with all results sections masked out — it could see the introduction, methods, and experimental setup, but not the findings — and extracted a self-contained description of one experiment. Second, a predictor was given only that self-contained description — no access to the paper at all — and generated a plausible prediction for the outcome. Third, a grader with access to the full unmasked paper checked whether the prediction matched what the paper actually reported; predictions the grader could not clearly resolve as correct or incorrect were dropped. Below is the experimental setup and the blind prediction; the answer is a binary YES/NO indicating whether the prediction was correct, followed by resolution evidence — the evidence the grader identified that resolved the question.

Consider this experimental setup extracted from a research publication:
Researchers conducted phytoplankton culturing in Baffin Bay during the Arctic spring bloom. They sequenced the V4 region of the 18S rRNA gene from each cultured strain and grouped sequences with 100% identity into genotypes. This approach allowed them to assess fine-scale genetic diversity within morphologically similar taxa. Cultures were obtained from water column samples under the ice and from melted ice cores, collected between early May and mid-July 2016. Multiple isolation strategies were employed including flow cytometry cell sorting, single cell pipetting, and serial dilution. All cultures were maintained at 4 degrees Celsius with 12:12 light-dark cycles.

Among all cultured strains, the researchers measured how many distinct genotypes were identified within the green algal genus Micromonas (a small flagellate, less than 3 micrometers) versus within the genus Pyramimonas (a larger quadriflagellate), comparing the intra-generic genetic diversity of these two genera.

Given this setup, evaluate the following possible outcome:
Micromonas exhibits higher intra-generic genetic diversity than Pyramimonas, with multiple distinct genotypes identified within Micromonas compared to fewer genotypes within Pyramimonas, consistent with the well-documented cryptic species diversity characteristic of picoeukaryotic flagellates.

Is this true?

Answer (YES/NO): NO